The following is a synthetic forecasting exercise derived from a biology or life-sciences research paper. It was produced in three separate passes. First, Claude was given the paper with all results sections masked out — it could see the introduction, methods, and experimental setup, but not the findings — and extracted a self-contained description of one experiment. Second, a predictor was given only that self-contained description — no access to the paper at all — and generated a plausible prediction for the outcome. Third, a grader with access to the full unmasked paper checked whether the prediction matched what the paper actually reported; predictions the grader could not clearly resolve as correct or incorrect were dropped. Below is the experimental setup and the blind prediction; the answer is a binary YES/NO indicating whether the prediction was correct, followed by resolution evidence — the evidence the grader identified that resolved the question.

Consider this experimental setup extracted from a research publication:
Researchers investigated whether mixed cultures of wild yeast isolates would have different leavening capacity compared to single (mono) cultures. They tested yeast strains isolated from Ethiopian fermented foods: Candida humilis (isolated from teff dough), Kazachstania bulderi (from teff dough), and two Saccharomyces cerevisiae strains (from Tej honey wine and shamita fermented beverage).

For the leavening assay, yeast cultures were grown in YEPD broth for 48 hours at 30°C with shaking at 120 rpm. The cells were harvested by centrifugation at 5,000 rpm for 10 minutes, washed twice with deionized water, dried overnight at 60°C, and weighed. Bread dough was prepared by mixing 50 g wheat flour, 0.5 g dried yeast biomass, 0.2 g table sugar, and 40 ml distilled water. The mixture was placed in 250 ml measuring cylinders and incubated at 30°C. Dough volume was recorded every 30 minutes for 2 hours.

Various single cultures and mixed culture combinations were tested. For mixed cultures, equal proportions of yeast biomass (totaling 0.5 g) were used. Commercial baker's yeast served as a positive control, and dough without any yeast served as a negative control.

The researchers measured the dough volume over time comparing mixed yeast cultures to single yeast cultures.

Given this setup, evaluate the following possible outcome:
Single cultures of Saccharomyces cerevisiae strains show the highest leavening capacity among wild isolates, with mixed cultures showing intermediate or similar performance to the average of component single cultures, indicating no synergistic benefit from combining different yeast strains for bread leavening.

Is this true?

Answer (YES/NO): NO